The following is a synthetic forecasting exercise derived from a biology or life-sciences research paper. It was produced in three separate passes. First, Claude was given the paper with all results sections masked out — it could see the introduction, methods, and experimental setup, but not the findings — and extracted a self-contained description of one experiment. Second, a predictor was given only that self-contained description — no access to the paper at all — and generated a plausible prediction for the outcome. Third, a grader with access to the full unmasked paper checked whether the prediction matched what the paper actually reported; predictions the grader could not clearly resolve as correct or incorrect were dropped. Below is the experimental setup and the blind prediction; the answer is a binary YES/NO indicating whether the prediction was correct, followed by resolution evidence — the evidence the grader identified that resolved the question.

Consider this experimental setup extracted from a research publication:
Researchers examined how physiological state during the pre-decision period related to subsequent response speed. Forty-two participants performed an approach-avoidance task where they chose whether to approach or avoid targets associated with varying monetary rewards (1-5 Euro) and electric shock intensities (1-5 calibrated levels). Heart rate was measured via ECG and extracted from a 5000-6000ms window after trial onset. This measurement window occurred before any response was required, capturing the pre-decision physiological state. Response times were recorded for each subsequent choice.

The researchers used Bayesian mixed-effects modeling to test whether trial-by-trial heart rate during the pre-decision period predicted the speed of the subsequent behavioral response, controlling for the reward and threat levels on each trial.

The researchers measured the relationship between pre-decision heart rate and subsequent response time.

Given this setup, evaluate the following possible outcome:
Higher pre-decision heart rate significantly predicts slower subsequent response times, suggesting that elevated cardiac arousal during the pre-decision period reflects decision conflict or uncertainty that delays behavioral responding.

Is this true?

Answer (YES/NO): YES